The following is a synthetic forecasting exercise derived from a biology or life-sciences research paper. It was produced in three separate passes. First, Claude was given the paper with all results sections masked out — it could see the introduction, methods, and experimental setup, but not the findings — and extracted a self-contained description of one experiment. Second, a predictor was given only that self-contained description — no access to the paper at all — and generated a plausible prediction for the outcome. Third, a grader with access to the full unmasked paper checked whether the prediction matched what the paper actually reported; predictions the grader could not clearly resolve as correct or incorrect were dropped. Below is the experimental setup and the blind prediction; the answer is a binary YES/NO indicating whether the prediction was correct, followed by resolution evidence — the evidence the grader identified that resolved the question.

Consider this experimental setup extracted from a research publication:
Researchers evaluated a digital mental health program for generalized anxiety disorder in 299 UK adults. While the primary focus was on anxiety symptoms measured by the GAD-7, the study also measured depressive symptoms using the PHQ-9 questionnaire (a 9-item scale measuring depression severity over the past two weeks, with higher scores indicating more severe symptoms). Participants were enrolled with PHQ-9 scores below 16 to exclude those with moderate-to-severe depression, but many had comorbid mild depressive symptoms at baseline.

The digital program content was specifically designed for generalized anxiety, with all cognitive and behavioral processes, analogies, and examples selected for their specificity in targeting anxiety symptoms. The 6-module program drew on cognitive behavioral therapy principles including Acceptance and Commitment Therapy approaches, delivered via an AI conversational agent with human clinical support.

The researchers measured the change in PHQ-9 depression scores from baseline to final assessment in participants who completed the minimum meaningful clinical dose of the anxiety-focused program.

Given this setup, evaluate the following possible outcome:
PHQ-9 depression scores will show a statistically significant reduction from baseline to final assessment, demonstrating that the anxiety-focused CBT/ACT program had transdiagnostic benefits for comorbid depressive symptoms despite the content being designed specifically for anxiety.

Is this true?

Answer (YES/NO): YES